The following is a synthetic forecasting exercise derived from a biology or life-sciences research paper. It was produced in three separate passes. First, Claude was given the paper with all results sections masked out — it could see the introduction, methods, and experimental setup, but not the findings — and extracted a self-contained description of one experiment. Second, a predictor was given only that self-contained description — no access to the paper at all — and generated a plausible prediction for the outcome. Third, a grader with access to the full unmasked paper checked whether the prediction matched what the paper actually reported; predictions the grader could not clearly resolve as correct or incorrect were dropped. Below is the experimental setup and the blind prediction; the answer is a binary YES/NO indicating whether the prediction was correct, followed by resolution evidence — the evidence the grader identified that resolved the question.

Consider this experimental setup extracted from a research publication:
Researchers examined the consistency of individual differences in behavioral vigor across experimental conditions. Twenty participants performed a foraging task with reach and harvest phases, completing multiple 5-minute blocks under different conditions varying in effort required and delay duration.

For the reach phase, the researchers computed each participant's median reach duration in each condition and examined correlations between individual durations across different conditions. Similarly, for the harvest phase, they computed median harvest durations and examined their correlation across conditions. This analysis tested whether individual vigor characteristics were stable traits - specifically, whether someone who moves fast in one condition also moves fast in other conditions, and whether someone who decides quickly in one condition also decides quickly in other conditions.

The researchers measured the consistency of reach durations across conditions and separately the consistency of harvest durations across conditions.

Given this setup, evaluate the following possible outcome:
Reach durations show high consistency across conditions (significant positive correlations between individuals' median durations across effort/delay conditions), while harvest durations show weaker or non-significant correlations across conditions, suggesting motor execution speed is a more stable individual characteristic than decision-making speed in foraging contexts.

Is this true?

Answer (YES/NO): NO